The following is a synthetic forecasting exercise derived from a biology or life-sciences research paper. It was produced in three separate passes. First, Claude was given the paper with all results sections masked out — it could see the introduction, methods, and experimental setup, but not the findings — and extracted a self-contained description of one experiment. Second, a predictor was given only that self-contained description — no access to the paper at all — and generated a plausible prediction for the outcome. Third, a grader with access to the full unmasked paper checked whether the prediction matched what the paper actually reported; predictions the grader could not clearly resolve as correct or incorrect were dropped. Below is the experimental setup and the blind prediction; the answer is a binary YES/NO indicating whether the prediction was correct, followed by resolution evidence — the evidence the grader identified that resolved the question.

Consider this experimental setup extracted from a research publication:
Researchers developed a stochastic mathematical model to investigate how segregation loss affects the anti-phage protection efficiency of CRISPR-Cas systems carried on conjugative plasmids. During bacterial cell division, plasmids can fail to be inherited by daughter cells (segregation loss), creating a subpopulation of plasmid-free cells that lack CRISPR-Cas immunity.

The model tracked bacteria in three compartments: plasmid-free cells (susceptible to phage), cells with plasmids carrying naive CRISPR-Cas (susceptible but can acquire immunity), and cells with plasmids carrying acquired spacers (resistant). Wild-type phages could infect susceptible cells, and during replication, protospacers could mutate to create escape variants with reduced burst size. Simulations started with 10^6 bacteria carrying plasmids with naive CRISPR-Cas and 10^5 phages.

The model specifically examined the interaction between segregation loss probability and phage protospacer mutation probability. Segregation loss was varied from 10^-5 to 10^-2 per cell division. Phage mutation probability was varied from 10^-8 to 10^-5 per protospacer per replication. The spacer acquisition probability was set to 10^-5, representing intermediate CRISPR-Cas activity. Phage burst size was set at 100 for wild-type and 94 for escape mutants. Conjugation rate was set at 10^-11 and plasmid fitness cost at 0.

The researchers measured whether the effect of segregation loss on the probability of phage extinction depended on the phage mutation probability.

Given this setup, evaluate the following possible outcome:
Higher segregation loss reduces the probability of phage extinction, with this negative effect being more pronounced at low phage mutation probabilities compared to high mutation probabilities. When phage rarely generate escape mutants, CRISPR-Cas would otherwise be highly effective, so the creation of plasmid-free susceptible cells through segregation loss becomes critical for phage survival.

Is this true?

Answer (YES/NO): YES